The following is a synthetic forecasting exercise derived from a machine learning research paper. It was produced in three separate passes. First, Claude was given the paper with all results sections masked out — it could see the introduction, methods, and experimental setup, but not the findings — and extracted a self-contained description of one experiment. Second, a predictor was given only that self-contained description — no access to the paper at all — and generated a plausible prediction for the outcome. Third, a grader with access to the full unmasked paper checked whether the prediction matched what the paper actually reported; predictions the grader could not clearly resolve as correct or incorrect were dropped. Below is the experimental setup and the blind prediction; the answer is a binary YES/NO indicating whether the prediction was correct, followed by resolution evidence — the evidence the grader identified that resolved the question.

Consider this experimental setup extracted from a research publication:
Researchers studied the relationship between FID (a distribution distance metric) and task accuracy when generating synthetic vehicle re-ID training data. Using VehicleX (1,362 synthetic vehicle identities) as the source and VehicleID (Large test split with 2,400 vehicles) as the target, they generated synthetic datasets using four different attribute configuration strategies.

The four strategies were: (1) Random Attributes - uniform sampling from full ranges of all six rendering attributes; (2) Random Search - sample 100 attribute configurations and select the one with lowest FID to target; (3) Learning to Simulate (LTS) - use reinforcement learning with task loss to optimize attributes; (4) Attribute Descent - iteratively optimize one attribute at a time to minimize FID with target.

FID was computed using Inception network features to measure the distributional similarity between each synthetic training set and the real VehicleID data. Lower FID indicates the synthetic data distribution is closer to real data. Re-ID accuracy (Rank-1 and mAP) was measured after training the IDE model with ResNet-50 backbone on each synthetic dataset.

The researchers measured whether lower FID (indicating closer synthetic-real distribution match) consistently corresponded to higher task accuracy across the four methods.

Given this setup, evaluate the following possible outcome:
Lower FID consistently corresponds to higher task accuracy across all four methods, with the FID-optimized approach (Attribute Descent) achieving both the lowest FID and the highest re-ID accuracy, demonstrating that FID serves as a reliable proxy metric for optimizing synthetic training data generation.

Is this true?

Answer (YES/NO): YES